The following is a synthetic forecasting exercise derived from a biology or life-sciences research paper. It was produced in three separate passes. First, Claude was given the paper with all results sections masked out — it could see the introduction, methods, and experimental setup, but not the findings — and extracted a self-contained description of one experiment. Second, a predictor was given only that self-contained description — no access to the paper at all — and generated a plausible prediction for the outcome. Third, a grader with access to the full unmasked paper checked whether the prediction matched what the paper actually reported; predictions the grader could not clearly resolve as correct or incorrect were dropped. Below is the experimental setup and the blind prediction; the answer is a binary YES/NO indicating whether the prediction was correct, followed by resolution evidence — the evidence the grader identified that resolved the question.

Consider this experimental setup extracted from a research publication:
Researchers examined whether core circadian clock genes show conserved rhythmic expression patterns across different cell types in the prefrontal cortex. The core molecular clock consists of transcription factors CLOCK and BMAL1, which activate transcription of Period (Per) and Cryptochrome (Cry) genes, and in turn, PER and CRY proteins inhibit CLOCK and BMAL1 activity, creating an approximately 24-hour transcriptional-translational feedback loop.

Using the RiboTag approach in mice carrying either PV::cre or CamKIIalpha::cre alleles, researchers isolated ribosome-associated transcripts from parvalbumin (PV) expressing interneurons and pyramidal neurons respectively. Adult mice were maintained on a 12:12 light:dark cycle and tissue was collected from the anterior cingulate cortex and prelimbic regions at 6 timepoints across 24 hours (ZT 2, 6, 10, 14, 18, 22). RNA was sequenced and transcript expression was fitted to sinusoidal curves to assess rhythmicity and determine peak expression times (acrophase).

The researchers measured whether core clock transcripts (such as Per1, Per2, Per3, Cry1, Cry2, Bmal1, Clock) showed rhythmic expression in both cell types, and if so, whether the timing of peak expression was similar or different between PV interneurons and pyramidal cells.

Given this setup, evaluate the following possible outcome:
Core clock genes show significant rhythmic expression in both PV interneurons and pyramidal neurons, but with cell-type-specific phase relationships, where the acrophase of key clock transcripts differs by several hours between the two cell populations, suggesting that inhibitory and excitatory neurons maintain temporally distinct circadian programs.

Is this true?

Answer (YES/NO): NO